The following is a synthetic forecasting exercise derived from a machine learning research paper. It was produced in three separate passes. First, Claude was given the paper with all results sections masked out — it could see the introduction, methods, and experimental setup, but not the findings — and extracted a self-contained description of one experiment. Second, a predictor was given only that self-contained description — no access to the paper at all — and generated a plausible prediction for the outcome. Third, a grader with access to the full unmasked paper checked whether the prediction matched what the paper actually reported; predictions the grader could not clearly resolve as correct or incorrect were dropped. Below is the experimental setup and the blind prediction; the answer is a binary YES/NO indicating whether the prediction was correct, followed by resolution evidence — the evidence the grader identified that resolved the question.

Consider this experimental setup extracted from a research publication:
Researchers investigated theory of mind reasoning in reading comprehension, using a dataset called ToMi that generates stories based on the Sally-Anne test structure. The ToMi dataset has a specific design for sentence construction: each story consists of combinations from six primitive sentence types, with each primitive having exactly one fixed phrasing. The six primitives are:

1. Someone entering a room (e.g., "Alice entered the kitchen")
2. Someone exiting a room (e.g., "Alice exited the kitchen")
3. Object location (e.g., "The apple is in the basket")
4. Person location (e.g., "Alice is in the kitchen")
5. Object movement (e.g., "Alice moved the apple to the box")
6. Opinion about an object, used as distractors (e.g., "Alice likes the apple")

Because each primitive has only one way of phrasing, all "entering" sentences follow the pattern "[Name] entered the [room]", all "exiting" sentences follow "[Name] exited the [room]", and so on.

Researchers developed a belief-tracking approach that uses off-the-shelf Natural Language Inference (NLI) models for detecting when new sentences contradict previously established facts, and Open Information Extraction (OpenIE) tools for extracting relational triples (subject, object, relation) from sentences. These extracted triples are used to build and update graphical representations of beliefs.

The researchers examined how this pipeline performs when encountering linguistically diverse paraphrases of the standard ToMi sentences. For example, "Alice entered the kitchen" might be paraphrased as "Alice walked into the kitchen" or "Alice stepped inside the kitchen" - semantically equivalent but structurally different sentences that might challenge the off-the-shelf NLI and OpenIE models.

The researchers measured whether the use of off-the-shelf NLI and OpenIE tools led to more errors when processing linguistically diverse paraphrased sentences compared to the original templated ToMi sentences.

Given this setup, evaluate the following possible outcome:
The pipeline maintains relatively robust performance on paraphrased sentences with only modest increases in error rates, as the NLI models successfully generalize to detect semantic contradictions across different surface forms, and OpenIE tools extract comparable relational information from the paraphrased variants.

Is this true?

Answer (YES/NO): NO